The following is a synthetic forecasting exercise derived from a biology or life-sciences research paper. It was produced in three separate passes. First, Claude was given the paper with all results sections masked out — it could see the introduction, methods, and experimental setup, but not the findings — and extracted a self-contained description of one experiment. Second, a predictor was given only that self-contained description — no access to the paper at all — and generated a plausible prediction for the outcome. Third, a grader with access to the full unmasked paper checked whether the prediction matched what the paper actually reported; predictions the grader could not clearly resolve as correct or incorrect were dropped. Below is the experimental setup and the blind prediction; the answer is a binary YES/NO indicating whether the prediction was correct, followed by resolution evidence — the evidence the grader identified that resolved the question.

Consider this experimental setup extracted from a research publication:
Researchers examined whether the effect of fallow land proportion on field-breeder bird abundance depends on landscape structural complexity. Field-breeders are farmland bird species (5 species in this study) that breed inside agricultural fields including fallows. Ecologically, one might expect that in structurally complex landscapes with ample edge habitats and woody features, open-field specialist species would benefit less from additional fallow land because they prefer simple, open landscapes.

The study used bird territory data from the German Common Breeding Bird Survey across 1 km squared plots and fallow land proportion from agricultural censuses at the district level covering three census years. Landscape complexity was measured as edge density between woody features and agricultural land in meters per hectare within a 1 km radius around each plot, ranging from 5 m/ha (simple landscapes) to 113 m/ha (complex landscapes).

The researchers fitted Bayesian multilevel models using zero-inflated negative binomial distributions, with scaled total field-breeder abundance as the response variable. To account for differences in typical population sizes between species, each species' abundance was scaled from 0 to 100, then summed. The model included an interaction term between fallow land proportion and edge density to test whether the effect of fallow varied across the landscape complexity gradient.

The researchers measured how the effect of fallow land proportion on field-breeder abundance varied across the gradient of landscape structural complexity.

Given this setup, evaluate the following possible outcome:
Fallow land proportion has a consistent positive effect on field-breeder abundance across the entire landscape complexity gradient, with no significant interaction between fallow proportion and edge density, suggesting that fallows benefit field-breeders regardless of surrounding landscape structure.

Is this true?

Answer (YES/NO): NO